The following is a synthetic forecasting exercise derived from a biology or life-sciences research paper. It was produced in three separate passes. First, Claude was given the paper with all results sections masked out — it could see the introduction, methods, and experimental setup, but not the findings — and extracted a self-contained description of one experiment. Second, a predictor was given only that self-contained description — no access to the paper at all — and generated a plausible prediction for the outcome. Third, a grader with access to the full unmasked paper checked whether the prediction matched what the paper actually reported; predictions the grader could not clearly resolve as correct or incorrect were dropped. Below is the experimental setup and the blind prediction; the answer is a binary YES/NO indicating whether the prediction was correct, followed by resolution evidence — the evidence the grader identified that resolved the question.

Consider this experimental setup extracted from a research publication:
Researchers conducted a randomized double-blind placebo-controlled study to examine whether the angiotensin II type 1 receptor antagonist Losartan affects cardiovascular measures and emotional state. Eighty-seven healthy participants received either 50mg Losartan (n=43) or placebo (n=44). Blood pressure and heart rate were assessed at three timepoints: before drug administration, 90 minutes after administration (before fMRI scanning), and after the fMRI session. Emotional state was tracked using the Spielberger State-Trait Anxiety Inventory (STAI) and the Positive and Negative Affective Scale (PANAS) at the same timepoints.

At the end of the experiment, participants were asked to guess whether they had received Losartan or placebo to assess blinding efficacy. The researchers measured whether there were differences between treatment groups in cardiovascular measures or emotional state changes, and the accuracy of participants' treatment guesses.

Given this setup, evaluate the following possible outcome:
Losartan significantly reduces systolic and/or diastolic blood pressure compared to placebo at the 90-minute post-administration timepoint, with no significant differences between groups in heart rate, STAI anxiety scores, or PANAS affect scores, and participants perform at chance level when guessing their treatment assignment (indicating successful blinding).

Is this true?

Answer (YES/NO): NO